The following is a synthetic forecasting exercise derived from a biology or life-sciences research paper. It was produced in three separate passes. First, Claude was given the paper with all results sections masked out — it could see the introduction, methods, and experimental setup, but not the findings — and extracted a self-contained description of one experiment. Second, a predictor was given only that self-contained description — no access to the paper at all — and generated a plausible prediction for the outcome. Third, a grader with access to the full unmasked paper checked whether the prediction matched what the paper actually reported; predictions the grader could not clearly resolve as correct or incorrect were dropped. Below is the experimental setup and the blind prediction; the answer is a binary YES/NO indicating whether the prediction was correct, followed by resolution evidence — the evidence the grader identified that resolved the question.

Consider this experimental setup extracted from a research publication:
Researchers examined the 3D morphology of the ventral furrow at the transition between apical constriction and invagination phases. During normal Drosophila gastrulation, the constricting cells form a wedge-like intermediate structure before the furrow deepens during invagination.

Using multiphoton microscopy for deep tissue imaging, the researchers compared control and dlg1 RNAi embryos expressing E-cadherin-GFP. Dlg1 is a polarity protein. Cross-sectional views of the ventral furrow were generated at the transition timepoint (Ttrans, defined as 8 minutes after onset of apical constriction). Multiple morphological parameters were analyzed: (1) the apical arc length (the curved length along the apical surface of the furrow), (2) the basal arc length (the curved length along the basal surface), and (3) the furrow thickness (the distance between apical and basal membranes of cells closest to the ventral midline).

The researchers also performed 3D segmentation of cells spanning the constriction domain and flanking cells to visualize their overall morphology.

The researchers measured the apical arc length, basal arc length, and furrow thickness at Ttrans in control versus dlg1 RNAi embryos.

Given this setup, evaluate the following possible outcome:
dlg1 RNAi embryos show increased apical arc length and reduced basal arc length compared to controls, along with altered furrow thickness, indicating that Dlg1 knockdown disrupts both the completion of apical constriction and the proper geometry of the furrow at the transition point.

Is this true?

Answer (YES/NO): NO